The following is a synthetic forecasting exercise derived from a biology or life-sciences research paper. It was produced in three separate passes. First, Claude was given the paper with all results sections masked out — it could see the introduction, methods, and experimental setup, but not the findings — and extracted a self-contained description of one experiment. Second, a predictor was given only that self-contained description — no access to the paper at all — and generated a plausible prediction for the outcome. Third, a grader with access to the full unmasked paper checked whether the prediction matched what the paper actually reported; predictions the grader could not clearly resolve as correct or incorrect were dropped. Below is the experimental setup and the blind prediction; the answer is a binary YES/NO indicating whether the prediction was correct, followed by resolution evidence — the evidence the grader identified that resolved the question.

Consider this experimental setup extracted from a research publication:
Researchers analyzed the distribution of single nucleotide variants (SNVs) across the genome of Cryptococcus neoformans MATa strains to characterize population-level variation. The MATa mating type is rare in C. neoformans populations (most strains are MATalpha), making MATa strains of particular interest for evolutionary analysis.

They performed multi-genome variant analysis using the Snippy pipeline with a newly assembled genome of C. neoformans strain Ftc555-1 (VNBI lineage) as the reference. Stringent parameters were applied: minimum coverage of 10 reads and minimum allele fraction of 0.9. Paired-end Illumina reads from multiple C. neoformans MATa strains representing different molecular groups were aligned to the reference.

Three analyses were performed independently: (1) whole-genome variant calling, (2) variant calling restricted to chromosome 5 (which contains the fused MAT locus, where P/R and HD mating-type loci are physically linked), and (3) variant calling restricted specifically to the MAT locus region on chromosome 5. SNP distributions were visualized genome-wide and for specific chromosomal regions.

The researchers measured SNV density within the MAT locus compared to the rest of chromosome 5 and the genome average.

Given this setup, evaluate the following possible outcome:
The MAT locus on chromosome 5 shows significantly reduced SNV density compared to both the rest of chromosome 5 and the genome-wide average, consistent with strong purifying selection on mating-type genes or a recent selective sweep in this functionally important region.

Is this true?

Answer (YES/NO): NO